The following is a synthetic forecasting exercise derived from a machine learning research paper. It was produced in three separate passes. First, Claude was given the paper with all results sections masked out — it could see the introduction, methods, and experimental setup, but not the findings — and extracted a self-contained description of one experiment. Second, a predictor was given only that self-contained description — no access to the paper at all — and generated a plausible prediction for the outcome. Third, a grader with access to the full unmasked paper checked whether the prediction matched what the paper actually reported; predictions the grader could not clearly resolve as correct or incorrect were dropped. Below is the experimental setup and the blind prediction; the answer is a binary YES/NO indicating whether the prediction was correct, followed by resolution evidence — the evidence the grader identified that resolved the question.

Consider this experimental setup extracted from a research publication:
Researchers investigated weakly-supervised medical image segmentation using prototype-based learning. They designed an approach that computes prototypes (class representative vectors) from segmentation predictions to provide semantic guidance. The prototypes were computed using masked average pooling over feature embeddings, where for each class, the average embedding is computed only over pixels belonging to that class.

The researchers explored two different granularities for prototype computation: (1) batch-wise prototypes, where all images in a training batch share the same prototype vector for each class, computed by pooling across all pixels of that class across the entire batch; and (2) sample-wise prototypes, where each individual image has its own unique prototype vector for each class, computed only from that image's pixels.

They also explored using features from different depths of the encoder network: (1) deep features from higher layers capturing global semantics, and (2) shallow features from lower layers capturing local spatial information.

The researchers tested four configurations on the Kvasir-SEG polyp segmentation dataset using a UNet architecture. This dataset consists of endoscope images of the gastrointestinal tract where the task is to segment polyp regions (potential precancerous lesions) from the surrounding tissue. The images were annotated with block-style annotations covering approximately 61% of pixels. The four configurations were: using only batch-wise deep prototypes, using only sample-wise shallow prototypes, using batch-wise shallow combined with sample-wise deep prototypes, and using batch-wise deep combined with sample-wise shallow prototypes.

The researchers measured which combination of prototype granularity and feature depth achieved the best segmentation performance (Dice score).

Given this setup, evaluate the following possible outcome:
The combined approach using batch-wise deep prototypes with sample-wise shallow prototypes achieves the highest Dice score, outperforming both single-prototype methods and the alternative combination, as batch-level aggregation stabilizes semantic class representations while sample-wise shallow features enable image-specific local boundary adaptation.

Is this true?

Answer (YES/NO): YES